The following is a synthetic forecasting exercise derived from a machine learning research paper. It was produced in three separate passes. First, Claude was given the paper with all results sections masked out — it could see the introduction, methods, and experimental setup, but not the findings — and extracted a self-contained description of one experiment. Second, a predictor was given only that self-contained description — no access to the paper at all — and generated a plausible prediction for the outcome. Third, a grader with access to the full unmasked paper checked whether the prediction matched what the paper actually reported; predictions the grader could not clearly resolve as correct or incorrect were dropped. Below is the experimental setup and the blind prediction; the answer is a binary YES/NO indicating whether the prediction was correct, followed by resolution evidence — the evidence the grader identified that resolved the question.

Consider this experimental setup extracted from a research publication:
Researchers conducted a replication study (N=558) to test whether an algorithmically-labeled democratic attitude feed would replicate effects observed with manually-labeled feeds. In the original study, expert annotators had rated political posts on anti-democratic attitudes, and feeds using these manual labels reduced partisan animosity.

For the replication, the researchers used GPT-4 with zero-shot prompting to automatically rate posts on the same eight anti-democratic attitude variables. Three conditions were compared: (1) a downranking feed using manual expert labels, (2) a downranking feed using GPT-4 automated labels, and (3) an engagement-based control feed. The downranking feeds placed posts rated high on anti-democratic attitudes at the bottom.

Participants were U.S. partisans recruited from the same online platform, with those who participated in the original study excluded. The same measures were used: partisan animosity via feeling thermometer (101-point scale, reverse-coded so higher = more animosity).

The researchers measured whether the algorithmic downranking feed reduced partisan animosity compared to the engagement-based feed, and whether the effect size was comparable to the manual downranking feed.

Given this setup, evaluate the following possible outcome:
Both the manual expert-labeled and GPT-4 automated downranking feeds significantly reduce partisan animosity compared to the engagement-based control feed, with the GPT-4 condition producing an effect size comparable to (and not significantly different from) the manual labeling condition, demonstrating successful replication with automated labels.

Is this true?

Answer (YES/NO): YES